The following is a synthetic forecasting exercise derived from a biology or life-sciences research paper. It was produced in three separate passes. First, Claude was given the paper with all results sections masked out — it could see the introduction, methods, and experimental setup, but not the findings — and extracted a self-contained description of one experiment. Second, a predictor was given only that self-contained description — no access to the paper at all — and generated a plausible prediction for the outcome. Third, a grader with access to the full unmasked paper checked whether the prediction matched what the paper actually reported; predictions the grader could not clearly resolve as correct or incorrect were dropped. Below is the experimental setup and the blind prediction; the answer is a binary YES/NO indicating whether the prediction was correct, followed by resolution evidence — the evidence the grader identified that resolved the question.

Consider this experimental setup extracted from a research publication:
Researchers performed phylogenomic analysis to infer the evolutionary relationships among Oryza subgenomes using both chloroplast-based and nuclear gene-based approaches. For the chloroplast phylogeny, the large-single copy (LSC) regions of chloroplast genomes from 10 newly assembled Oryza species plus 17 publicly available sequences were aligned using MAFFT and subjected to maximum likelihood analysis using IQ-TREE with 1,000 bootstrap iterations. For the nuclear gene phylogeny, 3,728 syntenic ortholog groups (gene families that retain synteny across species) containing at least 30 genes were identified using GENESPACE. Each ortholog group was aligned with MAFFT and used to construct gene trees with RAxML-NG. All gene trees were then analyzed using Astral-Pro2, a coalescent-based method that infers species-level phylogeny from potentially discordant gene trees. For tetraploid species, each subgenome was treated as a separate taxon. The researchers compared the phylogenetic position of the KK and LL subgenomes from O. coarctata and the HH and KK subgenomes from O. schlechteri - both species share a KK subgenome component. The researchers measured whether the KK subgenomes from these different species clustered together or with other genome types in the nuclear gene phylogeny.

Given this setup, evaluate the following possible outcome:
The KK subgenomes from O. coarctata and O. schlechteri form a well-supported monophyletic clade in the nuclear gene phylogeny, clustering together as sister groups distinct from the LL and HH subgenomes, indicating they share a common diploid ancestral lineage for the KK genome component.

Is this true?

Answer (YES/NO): YES